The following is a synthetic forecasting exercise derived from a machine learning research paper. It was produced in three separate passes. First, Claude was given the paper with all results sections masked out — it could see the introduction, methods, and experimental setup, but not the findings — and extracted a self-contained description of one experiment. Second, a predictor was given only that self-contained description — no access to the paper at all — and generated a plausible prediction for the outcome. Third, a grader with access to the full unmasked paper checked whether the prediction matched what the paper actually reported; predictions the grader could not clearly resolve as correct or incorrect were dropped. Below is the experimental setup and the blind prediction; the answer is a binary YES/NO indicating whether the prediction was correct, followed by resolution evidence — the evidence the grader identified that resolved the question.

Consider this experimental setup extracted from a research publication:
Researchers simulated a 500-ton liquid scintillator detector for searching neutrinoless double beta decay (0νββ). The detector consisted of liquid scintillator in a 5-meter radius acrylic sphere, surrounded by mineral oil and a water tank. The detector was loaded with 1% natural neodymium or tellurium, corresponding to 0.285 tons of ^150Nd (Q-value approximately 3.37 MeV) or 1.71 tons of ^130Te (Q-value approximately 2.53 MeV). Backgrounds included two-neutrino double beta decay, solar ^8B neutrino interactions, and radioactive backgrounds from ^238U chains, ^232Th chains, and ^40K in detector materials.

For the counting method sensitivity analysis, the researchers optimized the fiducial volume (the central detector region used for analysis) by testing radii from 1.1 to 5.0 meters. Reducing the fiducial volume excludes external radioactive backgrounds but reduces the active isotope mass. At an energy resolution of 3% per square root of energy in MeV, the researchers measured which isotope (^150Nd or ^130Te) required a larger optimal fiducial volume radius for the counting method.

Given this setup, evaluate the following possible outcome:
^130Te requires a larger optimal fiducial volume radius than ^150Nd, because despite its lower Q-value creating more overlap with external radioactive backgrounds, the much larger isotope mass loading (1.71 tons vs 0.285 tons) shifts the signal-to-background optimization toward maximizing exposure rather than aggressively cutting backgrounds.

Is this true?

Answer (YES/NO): NO